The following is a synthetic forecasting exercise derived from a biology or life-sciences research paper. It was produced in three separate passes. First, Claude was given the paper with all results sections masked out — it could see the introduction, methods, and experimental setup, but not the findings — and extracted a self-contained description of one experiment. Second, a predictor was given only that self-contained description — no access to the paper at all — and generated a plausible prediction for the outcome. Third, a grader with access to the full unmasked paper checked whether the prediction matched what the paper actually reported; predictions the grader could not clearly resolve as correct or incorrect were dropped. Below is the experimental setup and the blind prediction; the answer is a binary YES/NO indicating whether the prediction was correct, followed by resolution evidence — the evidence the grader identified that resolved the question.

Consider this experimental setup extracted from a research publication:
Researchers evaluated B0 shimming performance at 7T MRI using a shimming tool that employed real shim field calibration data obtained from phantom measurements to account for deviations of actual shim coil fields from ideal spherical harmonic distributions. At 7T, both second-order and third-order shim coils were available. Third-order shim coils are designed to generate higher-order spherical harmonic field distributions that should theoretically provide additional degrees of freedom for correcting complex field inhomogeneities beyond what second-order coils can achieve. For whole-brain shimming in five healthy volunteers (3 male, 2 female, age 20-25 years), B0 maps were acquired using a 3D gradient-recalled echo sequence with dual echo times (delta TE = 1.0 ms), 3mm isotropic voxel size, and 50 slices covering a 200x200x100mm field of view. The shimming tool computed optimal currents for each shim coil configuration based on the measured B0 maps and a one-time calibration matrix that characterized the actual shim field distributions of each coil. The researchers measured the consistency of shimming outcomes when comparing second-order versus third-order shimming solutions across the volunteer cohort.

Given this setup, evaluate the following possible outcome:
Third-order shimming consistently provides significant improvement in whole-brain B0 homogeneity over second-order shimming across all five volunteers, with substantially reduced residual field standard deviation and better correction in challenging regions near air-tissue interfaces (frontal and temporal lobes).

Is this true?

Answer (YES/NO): NO